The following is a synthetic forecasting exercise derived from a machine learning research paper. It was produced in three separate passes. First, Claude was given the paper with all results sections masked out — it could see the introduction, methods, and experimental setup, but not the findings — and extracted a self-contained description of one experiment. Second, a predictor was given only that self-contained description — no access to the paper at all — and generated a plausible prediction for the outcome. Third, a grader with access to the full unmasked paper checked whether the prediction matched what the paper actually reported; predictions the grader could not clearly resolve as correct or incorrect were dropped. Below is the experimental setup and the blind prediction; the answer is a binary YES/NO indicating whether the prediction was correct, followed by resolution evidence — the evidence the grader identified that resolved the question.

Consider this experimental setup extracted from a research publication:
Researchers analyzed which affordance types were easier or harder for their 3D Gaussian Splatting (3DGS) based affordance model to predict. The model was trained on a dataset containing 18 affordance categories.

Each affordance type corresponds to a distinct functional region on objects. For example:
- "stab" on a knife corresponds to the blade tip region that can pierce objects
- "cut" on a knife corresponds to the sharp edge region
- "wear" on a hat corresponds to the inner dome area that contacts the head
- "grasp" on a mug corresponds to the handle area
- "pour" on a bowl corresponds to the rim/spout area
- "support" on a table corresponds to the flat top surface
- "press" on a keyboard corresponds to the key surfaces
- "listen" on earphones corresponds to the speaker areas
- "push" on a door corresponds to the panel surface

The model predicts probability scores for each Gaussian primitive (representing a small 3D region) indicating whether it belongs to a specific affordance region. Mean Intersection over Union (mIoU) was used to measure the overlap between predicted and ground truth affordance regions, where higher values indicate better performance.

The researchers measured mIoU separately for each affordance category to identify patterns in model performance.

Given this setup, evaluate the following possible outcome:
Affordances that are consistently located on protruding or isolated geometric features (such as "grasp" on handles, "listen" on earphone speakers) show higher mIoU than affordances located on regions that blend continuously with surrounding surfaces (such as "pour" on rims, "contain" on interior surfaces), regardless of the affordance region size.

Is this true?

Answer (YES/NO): NO